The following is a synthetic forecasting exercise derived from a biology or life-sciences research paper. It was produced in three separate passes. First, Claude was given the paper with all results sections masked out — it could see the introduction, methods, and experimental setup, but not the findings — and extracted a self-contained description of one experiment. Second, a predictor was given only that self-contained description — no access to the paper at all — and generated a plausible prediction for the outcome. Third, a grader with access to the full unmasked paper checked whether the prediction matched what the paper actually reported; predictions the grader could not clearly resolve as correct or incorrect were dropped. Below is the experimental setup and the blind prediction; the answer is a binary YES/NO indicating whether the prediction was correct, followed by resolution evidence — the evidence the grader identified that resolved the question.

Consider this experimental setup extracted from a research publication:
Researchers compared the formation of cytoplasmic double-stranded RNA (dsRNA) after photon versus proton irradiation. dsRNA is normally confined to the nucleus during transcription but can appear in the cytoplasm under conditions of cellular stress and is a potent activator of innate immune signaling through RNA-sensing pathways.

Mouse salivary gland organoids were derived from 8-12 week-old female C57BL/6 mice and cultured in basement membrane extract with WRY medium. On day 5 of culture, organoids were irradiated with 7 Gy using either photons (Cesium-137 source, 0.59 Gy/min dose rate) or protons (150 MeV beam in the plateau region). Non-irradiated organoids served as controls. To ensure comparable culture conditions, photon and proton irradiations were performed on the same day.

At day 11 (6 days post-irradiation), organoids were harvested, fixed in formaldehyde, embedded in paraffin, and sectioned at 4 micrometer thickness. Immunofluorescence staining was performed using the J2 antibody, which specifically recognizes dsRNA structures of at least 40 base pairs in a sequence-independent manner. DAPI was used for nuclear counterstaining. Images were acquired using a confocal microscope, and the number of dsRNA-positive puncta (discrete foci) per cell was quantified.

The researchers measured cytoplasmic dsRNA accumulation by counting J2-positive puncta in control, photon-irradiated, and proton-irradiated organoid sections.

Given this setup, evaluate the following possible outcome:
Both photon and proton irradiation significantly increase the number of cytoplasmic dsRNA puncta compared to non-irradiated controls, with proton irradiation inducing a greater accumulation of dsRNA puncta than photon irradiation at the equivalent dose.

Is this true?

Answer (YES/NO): YES